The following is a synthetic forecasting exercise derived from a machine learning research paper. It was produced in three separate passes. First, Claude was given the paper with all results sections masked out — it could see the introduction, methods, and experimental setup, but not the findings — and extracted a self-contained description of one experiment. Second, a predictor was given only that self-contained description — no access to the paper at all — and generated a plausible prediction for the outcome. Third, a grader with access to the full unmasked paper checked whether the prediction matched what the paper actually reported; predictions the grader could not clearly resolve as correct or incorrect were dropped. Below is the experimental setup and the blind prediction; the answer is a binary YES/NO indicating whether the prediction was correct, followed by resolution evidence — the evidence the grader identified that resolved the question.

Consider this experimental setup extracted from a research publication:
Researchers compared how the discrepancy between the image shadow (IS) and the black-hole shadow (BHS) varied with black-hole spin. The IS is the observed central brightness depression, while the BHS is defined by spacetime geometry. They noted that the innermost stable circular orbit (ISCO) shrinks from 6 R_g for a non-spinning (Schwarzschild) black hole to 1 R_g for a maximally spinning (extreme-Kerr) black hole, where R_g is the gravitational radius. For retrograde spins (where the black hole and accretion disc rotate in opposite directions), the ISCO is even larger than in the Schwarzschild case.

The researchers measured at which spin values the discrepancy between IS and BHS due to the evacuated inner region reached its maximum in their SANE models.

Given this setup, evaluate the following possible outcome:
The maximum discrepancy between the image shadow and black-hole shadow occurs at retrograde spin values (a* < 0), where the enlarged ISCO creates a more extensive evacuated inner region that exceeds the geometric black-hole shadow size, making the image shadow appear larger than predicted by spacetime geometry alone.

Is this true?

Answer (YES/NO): YES